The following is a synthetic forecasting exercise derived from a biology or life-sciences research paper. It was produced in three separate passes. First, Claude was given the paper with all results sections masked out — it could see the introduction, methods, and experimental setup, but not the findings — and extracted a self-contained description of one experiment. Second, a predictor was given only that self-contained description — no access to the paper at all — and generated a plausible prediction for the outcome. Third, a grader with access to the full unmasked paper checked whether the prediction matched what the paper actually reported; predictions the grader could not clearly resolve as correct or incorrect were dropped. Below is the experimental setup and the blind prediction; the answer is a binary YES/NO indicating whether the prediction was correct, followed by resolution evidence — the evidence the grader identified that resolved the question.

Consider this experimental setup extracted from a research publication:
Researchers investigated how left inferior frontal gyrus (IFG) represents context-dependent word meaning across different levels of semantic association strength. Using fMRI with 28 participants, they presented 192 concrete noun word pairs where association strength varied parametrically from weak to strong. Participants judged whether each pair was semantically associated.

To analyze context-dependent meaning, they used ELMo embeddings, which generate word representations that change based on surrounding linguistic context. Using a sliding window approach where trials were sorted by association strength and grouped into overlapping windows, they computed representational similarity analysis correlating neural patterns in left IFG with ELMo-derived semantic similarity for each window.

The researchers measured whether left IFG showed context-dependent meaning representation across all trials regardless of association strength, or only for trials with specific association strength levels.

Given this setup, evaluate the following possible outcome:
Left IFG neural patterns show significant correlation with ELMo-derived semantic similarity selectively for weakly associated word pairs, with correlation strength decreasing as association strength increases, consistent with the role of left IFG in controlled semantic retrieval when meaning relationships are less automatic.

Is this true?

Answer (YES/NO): NO